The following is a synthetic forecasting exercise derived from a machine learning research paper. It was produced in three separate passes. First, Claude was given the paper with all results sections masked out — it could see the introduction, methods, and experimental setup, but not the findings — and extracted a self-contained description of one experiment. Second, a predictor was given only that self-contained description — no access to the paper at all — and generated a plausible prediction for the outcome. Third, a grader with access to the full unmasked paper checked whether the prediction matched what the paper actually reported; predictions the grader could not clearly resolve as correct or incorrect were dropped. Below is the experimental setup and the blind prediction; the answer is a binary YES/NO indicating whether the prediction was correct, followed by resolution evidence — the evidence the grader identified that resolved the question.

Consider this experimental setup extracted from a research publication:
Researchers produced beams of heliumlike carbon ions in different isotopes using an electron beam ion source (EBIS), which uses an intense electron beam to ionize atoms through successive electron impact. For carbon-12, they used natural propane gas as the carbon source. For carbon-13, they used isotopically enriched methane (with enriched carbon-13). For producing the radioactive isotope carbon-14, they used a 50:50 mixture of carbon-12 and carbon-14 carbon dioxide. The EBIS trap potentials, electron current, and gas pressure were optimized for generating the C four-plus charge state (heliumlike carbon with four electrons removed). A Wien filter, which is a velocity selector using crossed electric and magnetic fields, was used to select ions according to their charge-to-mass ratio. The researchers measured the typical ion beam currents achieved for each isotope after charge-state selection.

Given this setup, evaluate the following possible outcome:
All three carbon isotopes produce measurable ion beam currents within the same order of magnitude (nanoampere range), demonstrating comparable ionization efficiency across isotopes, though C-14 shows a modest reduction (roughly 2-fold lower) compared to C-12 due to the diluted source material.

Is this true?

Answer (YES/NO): YES